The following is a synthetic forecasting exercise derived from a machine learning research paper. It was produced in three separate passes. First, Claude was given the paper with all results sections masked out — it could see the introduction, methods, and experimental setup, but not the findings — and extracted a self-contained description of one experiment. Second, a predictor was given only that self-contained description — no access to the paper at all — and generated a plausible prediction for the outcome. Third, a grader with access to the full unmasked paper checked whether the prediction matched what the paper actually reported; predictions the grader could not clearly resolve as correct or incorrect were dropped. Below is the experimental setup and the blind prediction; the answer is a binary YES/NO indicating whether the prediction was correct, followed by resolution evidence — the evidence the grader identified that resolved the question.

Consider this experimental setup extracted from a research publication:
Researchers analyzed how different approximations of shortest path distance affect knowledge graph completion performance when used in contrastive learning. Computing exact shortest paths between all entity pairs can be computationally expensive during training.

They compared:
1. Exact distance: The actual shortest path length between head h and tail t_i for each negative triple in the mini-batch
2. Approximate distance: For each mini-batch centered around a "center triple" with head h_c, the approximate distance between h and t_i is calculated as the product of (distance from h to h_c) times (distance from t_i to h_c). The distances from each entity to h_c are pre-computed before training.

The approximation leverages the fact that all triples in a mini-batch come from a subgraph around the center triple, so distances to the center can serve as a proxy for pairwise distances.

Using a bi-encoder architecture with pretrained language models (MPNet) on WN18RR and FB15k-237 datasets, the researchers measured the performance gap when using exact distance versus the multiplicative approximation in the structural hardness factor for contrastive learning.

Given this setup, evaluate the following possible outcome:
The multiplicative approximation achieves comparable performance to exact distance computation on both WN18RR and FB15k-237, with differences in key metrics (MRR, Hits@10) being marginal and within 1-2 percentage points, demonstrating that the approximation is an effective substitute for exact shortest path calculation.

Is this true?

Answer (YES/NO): YES